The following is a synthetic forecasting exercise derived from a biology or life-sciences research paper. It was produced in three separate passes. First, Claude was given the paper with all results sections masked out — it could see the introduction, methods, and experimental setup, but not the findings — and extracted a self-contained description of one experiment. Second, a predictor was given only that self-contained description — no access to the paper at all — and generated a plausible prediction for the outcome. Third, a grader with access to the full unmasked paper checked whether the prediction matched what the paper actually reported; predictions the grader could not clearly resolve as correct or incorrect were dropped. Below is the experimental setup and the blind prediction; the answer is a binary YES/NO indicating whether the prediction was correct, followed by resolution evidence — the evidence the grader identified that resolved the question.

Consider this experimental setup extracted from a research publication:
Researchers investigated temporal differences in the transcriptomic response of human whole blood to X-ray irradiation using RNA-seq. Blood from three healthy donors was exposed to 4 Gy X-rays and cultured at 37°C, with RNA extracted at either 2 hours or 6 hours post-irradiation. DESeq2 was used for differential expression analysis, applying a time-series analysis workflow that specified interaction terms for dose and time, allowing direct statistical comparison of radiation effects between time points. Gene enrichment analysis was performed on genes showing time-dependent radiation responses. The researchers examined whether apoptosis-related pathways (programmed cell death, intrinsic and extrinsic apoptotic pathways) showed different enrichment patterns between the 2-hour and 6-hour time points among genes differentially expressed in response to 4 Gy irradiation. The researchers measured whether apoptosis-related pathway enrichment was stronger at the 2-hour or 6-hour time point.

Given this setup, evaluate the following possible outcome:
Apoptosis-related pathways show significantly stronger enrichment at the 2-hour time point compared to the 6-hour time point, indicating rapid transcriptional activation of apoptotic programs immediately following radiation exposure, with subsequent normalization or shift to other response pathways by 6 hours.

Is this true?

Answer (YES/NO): NO